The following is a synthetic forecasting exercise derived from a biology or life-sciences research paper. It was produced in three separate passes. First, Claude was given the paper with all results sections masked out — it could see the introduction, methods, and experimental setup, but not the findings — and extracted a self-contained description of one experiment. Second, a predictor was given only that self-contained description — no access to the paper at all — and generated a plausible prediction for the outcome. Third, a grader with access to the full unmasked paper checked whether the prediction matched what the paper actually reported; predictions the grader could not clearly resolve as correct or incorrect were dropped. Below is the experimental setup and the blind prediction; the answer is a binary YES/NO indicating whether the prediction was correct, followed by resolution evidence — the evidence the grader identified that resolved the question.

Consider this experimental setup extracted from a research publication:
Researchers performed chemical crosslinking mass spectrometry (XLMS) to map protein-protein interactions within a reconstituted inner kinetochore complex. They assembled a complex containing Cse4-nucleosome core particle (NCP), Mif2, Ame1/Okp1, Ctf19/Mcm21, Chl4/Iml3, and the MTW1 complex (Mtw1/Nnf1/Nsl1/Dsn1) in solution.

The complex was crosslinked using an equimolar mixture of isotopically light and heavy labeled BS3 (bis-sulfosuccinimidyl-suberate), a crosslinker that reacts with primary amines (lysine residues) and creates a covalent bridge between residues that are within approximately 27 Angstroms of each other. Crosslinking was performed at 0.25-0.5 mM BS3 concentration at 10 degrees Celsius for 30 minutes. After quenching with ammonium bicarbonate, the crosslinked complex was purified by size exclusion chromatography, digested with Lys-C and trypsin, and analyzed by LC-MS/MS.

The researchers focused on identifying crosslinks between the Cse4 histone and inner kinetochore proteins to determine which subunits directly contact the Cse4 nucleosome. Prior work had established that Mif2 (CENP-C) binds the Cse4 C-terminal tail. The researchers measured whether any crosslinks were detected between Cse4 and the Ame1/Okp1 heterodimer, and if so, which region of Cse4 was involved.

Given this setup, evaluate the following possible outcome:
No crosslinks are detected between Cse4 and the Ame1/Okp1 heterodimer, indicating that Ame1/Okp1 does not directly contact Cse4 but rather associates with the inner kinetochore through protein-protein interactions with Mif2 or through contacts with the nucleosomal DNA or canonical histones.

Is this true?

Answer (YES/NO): NO